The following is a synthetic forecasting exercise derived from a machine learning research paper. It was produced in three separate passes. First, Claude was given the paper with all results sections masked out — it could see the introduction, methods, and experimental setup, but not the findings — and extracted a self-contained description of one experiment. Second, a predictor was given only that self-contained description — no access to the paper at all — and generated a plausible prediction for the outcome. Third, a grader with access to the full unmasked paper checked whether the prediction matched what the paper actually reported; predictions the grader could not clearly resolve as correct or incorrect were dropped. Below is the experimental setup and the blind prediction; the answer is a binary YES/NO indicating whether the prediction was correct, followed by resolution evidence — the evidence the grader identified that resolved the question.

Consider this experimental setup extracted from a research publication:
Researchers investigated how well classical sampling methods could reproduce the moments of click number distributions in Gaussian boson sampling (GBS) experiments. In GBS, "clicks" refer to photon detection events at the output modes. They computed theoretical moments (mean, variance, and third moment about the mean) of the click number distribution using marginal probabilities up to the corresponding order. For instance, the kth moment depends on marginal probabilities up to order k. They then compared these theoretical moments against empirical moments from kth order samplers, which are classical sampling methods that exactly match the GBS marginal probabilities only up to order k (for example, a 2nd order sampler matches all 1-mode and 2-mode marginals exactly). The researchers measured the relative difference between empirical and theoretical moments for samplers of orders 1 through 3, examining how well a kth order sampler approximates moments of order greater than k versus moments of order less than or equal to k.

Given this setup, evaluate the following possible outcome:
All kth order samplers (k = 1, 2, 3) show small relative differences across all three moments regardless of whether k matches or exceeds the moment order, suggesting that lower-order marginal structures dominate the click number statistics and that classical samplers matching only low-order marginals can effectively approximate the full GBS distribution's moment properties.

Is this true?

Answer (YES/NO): NO